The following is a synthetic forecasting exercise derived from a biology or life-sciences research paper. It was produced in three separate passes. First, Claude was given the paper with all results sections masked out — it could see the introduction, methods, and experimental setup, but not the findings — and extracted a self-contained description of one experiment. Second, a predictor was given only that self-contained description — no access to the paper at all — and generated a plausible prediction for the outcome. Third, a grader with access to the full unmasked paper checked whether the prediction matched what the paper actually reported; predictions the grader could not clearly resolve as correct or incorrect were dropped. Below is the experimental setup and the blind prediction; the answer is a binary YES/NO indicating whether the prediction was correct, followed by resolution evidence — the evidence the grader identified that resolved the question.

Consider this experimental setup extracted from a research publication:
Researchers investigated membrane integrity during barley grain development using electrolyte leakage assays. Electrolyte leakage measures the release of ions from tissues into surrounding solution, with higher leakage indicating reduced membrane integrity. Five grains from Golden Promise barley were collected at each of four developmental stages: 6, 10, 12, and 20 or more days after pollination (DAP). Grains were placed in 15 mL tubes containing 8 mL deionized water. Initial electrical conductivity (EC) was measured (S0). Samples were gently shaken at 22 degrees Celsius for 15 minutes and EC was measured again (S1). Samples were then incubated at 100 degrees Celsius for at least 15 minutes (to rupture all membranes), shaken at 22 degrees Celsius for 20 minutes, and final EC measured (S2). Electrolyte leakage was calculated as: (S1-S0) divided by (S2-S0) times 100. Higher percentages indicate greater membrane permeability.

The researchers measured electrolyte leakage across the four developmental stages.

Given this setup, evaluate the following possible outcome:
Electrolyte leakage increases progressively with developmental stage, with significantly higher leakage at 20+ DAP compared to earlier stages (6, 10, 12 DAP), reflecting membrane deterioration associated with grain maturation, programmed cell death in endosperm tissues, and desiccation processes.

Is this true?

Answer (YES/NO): NO